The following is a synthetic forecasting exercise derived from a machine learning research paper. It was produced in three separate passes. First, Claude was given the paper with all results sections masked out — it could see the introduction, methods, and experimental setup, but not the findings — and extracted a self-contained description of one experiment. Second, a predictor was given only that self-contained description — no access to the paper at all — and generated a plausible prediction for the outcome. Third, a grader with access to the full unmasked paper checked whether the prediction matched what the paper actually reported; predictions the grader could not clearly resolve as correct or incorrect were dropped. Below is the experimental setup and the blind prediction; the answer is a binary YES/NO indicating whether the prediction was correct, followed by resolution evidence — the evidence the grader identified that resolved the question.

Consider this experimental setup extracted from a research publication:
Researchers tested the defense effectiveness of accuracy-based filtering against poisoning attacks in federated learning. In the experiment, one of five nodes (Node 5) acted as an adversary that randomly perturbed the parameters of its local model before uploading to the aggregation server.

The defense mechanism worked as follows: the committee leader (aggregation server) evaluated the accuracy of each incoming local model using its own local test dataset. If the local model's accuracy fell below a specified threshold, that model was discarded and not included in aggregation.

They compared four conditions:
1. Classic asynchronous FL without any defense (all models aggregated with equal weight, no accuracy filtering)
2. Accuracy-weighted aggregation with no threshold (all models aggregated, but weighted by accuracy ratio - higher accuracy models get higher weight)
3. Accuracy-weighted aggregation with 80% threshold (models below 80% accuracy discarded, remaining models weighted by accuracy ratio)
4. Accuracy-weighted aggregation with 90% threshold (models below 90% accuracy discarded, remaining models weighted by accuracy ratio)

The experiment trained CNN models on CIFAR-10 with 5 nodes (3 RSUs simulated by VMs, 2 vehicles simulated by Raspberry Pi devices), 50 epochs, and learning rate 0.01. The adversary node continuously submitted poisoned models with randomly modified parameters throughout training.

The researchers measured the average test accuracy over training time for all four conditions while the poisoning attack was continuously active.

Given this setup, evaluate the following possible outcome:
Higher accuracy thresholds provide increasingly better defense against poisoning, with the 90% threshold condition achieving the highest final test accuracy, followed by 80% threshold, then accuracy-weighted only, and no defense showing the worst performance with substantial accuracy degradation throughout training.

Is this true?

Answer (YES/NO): YES